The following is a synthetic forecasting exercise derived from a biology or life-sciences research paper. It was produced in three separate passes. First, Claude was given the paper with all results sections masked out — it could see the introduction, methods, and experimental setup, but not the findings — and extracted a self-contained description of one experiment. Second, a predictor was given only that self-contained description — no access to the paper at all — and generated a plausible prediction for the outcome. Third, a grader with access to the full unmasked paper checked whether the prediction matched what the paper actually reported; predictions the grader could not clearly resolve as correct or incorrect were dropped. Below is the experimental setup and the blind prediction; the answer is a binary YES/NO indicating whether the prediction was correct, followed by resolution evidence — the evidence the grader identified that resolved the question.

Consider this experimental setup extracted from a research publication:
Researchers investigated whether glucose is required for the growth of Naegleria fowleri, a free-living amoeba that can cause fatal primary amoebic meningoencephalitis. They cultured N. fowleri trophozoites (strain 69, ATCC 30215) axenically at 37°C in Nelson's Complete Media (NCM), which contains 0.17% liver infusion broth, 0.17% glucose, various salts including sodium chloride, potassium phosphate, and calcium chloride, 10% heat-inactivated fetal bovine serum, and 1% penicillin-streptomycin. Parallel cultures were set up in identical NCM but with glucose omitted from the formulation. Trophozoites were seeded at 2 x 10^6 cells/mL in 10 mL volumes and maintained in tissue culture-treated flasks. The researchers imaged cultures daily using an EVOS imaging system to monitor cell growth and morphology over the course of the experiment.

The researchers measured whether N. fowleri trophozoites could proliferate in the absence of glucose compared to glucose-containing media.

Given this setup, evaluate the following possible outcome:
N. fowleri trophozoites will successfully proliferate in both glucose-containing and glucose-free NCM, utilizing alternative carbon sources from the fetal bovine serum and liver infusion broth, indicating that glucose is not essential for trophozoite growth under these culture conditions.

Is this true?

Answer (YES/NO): NO